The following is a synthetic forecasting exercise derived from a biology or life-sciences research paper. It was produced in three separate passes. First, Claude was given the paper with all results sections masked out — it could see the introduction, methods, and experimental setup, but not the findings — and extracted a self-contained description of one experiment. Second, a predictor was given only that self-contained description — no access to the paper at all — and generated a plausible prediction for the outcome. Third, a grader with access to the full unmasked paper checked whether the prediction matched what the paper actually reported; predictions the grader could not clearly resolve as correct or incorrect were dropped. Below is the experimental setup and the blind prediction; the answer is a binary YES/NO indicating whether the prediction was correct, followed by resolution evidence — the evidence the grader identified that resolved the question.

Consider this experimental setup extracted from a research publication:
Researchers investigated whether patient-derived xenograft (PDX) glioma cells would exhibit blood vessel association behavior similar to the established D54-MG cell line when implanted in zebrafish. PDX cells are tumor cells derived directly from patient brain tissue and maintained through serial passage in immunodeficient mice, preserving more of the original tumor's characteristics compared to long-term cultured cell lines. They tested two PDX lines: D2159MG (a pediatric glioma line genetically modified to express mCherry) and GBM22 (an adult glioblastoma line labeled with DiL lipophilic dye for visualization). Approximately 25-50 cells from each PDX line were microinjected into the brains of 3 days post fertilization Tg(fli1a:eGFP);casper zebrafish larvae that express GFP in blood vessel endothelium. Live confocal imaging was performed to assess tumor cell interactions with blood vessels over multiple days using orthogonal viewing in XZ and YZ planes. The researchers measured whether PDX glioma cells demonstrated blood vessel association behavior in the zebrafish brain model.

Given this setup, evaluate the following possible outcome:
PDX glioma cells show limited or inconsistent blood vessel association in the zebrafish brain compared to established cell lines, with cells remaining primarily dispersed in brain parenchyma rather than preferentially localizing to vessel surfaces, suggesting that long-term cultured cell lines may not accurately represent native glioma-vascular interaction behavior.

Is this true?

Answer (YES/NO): NO